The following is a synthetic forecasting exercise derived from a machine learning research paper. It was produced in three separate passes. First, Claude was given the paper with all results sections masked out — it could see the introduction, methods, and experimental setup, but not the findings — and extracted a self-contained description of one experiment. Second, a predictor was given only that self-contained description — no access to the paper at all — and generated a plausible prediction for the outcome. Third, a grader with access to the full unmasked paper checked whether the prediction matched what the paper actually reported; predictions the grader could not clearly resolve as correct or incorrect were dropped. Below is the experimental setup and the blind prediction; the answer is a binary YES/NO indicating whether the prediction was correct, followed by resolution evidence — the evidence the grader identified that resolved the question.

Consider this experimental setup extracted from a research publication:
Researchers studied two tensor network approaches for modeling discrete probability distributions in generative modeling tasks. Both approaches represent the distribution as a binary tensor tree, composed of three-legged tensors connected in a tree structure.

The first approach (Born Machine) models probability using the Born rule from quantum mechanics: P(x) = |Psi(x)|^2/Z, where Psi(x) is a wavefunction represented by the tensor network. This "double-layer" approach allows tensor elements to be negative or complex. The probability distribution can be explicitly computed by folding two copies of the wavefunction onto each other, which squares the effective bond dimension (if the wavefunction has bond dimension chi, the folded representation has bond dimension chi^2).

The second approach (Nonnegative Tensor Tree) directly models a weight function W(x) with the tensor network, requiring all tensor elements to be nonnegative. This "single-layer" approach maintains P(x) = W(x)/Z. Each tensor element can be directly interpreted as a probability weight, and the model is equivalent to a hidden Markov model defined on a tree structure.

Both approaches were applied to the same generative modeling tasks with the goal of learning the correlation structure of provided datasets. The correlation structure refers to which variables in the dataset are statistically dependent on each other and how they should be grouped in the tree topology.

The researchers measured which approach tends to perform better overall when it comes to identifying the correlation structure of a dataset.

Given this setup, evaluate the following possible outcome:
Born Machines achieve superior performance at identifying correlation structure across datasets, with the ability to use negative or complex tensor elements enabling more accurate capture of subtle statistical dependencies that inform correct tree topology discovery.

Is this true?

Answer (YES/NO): YES